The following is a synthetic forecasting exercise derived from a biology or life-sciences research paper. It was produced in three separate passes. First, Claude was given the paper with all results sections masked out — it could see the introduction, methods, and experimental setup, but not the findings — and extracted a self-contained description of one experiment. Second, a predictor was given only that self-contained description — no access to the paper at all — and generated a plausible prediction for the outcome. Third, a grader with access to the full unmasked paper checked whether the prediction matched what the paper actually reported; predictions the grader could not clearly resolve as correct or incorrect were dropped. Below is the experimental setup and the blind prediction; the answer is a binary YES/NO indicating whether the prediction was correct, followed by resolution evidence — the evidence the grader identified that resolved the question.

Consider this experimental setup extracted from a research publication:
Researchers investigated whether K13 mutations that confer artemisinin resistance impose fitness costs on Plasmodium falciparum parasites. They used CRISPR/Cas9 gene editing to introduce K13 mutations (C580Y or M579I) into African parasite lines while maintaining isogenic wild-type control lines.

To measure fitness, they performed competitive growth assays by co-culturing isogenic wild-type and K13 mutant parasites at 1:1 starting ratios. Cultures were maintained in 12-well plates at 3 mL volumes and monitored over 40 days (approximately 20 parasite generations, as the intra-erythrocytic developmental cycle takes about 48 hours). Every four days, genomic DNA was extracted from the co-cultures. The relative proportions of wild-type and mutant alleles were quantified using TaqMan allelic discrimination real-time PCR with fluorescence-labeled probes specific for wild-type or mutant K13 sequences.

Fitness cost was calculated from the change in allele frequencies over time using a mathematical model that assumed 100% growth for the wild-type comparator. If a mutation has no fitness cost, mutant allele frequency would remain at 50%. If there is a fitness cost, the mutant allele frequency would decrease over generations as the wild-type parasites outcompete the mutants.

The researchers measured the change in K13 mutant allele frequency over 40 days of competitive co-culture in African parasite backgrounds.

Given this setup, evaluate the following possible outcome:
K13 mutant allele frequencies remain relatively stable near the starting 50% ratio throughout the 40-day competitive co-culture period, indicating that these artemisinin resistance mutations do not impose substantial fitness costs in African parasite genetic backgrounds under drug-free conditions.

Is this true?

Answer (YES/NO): NO